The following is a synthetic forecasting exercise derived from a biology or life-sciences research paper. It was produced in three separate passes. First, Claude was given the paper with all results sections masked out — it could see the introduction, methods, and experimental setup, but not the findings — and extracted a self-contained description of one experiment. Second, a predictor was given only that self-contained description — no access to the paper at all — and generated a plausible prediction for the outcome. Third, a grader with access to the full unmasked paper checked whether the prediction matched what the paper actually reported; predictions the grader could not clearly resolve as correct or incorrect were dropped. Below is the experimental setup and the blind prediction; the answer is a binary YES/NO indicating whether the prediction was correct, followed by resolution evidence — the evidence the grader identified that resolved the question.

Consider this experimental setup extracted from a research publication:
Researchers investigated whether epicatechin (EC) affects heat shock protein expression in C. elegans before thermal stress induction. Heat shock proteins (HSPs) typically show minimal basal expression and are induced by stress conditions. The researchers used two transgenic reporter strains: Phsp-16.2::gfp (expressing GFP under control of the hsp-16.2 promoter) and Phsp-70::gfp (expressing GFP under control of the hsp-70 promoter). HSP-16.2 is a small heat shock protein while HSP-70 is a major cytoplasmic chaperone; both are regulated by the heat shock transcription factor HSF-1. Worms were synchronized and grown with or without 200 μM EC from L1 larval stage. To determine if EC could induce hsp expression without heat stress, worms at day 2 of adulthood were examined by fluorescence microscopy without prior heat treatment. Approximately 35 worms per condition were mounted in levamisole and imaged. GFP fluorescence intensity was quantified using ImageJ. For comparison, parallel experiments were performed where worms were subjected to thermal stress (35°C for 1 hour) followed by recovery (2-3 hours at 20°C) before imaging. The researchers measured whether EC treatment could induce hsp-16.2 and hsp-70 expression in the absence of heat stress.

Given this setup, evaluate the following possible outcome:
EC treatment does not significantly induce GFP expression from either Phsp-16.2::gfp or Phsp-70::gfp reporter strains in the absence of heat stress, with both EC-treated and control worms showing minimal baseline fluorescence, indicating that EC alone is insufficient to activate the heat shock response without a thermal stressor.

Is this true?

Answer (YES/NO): YES